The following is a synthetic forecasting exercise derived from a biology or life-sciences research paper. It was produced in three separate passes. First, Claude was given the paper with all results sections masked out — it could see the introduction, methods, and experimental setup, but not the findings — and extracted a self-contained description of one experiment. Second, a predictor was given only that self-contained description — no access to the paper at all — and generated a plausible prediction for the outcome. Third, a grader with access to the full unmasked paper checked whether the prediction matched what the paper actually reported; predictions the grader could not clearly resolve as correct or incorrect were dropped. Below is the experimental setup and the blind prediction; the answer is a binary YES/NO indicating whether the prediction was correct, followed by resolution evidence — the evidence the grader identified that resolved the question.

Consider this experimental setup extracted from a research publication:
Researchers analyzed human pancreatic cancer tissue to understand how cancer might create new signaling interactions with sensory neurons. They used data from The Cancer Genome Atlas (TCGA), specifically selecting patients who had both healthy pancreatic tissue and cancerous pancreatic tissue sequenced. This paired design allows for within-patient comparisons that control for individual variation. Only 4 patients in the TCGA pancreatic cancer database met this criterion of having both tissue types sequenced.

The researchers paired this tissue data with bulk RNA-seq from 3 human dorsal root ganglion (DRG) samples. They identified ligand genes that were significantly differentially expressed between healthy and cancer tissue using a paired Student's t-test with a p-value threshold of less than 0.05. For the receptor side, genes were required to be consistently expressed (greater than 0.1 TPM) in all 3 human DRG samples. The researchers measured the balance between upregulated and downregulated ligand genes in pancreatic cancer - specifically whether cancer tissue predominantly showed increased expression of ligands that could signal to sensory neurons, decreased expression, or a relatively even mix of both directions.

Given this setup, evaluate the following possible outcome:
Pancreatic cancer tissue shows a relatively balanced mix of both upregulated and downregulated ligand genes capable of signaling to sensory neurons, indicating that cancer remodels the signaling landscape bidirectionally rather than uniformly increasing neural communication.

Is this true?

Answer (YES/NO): NO